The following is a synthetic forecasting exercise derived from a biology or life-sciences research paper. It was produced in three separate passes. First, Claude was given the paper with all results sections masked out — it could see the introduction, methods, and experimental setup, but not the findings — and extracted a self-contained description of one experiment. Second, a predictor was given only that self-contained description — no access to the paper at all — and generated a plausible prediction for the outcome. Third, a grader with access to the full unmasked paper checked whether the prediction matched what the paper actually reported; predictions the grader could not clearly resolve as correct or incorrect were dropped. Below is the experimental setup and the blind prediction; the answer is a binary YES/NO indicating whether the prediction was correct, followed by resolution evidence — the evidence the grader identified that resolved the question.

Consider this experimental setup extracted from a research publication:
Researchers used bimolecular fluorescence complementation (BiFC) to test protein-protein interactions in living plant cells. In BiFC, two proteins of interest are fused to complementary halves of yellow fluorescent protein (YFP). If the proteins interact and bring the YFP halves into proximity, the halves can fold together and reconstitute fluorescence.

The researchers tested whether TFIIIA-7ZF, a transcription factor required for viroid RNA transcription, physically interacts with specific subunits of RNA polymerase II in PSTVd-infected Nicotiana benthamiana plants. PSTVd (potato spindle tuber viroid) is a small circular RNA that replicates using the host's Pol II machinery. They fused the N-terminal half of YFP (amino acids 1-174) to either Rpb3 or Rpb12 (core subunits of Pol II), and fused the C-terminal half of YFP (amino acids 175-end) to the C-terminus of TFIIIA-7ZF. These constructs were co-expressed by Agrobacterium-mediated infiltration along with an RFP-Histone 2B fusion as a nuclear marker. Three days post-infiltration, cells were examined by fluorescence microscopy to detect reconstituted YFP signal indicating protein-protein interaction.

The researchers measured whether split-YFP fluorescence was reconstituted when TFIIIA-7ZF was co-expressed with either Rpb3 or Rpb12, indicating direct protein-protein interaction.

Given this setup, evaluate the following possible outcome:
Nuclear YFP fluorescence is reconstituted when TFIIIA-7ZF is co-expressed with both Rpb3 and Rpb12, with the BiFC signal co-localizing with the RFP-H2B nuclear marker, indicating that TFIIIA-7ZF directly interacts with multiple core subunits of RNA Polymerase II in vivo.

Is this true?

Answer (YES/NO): NO